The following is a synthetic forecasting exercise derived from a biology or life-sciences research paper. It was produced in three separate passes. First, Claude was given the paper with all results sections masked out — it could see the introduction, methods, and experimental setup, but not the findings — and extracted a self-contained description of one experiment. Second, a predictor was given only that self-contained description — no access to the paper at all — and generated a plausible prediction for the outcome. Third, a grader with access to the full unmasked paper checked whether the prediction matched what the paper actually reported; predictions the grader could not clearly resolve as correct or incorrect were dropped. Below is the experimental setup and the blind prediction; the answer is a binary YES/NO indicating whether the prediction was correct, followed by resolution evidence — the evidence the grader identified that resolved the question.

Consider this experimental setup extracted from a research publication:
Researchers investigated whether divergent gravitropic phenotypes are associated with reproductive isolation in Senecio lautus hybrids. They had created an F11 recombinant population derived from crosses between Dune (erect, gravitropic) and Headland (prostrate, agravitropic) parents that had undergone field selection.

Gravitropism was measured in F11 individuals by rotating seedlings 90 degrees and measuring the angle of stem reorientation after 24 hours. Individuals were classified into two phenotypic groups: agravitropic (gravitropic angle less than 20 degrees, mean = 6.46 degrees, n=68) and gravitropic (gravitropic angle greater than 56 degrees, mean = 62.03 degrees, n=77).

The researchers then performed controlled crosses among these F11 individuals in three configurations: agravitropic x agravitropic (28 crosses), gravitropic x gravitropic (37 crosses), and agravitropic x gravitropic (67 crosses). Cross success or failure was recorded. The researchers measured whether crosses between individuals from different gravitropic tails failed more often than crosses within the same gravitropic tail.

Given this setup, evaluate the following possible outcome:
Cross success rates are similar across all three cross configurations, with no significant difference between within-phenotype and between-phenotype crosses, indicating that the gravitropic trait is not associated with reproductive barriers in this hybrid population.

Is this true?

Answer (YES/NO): NO